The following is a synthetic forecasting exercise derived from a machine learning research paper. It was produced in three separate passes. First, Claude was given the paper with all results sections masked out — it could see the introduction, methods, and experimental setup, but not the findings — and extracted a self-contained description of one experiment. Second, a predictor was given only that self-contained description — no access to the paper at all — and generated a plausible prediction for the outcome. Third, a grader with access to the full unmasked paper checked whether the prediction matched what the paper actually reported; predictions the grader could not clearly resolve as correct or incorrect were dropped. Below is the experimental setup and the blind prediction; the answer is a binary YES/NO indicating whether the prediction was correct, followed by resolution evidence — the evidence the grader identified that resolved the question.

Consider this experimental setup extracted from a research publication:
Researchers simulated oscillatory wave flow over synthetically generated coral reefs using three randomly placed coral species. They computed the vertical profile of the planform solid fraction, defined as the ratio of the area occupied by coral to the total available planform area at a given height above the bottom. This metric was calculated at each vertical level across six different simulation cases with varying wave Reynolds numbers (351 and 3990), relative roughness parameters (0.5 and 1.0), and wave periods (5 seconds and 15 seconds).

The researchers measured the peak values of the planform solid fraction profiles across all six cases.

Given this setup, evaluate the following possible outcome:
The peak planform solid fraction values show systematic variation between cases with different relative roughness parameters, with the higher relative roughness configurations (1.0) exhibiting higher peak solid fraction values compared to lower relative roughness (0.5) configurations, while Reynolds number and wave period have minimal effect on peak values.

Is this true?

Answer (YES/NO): NO